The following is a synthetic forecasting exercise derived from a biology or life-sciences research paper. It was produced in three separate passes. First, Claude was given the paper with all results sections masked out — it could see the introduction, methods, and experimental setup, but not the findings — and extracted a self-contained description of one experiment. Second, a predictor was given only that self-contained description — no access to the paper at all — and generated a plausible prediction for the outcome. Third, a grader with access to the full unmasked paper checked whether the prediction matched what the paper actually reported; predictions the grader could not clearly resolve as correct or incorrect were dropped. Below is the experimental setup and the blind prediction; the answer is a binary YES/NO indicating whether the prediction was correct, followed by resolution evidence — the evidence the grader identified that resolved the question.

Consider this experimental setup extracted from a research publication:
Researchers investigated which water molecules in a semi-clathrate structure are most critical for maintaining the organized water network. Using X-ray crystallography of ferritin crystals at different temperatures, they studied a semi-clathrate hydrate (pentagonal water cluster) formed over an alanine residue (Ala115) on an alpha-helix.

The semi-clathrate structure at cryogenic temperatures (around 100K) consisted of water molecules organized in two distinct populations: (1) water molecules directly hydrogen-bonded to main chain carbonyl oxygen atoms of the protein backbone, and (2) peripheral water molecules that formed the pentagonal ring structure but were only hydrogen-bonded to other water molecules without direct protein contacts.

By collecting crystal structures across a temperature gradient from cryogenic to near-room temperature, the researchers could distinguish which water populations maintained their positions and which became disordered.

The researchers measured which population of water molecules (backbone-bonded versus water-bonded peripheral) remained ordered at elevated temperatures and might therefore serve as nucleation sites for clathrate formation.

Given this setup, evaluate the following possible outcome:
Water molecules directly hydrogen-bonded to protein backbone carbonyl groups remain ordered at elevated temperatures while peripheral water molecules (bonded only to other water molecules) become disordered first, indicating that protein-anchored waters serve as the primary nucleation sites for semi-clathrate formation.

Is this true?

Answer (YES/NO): YES